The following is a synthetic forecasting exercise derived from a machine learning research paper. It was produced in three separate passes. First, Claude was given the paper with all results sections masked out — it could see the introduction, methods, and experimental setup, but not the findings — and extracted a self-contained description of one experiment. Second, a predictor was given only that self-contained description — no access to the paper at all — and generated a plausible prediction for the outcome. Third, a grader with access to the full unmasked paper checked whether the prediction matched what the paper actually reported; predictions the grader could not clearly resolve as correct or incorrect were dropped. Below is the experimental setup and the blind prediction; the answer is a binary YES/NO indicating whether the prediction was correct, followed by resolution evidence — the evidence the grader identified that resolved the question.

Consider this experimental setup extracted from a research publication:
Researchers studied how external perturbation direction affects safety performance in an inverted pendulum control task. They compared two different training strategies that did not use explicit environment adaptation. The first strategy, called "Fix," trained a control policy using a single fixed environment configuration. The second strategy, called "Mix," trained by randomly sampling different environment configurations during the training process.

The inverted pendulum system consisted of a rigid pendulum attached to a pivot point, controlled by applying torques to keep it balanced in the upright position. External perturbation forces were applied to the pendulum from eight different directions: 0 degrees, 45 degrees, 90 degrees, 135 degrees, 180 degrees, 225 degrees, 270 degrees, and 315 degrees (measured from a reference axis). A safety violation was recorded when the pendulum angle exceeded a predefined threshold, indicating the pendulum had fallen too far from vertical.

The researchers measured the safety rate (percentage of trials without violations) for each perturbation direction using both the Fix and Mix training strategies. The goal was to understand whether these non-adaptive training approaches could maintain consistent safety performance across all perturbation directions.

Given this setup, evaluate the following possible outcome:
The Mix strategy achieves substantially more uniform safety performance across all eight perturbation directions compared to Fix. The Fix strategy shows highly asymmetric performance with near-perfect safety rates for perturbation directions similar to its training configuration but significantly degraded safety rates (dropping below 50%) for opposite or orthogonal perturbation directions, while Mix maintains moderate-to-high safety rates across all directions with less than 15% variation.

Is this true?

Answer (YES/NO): NO